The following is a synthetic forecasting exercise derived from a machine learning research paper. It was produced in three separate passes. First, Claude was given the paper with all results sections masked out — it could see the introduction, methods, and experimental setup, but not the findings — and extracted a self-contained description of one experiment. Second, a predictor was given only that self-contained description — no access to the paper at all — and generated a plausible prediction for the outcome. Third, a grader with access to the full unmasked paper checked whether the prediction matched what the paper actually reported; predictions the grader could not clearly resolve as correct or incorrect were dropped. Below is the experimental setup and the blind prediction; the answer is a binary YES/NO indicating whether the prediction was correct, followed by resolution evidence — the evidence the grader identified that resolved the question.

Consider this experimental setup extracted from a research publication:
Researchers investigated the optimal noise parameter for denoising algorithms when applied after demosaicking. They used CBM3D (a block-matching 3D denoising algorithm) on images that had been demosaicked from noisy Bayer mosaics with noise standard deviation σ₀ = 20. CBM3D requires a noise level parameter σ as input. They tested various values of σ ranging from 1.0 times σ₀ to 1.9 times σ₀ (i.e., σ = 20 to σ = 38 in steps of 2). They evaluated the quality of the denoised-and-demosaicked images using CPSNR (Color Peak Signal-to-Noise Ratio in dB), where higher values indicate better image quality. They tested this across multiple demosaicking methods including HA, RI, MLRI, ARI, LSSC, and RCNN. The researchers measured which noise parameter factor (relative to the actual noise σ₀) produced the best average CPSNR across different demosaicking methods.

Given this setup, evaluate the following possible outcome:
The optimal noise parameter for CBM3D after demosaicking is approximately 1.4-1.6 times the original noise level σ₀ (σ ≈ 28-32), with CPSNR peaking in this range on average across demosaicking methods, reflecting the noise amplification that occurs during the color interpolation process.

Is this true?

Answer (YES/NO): YES